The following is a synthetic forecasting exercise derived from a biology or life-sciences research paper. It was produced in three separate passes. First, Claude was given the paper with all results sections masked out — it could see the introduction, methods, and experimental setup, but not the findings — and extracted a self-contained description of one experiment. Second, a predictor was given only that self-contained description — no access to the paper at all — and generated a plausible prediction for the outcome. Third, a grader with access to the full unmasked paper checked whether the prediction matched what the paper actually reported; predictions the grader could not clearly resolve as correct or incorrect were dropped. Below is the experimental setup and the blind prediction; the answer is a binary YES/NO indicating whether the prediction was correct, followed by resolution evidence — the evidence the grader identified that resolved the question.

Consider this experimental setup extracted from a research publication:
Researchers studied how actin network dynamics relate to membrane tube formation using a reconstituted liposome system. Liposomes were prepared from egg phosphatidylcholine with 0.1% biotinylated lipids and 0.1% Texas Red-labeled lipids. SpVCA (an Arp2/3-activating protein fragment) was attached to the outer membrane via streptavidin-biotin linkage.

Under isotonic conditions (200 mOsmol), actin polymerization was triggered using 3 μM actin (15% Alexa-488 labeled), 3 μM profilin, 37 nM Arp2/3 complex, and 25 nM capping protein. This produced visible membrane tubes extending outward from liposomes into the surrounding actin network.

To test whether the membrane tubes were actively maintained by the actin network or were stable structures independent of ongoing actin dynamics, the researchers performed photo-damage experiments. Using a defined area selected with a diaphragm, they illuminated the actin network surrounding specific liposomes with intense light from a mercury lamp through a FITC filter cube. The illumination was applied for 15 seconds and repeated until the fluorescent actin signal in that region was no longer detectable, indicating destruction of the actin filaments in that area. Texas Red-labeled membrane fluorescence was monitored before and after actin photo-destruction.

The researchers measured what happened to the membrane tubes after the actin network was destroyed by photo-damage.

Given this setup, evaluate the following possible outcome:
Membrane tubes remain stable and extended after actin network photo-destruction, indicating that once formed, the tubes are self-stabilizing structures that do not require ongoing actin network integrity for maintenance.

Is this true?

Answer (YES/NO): NO